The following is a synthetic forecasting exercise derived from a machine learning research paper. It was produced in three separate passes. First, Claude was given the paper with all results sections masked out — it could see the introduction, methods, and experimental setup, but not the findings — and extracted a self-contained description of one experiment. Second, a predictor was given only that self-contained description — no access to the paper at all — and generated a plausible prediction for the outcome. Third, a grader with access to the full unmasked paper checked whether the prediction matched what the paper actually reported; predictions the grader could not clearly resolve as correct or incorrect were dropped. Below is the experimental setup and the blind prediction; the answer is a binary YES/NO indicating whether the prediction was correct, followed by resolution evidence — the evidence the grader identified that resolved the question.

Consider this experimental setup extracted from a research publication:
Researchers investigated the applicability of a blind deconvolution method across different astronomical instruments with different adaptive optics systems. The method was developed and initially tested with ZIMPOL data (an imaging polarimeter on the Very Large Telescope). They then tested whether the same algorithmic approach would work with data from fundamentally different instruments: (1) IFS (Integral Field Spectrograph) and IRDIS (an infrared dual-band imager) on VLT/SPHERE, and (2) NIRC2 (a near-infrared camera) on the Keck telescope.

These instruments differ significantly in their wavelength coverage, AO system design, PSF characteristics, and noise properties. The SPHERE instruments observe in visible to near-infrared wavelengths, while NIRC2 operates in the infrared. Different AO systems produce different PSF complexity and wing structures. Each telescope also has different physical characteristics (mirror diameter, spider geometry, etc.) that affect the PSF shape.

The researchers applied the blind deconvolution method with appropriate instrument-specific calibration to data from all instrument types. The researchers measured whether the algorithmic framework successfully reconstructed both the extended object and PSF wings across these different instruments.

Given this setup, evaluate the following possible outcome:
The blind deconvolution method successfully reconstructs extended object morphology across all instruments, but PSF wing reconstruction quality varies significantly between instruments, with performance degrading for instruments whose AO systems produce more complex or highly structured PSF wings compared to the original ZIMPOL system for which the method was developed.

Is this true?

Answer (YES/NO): NO